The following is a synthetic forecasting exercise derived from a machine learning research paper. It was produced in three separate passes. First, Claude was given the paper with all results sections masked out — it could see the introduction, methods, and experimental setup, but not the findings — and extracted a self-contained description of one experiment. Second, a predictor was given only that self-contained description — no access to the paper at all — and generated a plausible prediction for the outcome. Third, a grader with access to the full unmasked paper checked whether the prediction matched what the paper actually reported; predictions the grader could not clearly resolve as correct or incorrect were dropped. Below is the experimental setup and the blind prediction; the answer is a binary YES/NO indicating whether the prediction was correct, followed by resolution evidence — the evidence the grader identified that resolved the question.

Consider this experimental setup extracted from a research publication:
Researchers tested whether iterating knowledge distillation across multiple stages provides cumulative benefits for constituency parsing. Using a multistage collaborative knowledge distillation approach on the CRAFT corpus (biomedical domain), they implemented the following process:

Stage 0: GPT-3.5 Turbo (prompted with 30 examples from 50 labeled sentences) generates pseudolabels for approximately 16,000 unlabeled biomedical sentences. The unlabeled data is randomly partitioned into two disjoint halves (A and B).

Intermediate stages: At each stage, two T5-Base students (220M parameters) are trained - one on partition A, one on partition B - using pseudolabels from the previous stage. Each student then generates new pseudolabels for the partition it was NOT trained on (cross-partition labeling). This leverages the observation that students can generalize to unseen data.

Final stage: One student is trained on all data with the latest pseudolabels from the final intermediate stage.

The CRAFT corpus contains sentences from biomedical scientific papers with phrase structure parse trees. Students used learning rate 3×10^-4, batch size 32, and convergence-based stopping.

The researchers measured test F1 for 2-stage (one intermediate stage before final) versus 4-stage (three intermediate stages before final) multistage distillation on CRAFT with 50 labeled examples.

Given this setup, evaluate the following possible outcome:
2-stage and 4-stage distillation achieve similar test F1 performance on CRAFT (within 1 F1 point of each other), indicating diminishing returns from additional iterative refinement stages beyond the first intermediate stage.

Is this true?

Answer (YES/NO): NO